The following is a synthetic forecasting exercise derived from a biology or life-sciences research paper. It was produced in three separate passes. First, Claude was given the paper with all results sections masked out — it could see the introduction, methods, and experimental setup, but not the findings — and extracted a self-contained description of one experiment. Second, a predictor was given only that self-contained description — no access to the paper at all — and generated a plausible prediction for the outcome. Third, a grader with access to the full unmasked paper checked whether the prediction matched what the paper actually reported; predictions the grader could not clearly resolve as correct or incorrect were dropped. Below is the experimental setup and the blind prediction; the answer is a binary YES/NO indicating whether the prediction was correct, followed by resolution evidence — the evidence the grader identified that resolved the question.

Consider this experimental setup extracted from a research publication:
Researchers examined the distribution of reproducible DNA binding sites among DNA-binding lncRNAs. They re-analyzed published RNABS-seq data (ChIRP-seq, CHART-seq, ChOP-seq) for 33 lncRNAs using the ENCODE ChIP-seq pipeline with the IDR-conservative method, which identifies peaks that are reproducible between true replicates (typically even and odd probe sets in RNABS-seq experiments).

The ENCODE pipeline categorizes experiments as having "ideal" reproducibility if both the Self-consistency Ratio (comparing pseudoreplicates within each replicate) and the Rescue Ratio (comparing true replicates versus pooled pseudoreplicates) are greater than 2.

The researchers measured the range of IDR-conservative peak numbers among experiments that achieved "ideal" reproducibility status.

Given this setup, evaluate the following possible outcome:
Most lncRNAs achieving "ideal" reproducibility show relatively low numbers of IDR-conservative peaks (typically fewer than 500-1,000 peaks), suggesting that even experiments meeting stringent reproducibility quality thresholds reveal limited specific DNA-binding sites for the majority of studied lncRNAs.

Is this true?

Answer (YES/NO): NO